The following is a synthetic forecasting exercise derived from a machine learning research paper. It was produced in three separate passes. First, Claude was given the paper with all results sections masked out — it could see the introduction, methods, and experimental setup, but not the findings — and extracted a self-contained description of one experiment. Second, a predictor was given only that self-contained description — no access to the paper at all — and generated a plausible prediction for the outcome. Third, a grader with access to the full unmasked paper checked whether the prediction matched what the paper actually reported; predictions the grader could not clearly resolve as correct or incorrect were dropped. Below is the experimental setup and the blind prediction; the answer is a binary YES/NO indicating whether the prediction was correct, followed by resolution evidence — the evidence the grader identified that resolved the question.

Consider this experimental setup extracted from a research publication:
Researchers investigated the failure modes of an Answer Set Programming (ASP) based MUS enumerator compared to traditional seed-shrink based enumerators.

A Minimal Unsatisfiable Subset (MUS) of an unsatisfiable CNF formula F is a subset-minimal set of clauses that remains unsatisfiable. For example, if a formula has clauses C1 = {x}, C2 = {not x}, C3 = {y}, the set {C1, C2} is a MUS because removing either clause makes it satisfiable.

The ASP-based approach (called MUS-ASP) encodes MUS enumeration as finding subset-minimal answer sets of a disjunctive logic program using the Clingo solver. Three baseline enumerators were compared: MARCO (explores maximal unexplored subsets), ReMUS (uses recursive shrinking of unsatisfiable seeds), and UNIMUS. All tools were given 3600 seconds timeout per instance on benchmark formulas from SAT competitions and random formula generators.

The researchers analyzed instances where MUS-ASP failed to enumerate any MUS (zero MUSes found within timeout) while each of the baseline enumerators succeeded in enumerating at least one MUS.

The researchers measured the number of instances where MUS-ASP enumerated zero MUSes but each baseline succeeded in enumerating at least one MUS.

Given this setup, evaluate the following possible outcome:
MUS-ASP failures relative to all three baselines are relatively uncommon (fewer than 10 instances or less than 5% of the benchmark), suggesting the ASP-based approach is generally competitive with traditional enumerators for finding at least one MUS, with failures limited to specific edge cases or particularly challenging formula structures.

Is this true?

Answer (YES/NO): NO